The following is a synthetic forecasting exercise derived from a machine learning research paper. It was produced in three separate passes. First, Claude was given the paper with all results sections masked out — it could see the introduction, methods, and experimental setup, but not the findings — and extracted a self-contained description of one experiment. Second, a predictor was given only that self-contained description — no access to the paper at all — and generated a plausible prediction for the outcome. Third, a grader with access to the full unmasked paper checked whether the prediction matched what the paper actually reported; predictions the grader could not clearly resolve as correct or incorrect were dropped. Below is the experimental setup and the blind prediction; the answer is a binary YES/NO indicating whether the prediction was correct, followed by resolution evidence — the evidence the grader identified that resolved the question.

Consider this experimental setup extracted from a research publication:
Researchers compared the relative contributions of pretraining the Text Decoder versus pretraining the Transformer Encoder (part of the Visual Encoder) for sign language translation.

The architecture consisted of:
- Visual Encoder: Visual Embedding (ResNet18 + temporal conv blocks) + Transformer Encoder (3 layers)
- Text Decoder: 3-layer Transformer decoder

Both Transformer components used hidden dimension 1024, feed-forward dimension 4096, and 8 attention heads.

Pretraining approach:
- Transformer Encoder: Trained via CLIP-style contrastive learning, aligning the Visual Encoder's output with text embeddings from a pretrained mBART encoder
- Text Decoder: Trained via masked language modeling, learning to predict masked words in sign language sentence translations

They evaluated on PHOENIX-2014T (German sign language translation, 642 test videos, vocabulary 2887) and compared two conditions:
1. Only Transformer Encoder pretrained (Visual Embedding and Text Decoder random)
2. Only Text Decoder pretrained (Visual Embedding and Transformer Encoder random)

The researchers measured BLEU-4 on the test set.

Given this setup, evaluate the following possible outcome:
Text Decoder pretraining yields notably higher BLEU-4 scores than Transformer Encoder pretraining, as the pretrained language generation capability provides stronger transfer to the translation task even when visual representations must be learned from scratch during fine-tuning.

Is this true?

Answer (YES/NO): NO